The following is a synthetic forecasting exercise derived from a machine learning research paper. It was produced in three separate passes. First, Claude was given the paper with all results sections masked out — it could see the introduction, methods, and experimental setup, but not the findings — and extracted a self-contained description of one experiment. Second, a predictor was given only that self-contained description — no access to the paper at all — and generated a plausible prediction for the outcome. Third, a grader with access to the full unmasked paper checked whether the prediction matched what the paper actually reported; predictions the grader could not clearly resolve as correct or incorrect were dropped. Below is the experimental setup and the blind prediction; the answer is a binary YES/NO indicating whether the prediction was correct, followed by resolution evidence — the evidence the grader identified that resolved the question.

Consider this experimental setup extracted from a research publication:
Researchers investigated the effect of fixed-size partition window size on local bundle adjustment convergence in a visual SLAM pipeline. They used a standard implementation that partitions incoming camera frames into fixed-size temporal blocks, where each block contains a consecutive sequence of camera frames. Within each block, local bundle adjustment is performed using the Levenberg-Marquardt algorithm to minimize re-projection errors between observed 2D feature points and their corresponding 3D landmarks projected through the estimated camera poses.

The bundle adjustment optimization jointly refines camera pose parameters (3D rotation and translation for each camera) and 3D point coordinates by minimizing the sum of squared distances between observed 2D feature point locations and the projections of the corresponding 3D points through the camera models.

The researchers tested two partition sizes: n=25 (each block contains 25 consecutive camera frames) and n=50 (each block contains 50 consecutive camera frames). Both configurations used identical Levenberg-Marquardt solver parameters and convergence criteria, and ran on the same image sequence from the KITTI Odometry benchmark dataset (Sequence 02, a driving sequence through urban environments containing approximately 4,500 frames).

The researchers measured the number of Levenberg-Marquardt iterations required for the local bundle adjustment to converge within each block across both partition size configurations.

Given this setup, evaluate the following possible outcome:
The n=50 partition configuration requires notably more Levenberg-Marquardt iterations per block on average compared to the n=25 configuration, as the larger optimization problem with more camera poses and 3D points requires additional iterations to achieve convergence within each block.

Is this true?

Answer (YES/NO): YES